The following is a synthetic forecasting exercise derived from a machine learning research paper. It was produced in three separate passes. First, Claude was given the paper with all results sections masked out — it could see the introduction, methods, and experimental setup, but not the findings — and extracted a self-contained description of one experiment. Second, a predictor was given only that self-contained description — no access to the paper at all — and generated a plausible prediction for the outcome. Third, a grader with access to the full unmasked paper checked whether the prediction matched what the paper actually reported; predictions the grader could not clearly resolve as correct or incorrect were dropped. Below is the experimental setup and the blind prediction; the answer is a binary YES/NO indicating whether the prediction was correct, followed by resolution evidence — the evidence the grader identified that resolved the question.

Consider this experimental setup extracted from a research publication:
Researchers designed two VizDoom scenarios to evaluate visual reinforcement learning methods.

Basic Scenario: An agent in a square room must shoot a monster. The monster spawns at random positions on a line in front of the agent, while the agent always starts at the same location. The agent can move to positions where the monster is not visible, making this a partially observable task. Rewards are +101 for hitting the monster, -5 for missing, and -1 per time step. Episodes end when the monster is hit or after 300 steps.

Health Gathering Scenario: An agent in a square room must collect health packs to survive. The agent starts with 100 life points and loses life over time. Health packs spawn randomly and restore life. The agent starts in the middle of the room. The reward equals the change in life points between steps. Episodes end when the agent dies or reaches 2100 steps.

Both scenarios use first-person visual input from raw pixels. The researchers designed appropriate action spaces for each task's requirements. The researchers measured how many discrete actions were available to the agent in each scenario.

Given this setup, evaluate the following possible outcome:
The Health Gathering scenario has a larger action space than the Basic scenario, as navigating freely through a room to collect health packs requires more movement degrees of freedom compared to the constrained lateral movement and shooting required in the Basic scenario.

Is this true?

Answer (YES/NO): NO